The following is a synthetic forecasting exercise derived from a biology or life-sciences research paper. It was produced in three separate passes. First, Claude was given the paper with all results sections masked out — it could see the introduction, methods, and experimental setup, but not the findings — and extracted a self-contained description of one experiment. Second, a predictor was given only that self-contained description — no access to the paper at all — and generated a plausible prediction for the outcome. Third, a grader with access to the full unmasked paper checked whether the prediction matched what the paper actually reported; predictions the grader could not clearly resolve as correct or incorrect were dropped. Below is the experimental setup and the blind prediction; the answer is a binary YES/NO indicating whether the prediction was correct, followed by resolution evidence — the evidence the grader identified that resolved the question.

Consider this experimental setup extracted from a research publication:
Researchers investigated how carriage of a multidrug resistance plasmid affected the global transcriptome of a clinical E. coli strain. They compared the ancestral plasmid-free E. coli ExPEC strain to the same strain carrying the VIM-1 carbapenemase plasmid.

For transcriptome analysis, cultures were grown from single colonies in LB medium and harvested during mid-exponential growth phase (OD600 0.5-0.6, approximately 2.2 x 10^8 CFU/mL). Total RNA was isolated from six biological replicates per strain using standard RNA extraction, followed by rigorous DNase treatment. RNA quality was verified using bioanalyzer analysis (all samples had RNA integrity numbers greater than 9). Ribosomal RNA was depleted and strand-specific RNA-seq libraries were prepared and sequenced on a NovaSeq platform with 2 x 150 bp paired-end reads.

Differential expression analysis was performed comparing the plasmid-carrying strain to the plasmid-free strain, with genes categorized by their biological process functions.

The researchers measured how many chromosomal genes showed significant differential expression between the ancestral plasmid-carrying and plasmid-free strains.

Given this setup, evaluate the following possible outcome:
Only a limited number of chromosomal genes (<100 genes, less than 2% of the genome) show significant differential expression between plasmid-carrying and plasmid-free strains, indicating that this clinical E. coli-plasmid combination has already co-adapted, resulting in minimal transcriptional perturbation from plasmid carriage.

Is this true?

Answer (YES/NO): NO